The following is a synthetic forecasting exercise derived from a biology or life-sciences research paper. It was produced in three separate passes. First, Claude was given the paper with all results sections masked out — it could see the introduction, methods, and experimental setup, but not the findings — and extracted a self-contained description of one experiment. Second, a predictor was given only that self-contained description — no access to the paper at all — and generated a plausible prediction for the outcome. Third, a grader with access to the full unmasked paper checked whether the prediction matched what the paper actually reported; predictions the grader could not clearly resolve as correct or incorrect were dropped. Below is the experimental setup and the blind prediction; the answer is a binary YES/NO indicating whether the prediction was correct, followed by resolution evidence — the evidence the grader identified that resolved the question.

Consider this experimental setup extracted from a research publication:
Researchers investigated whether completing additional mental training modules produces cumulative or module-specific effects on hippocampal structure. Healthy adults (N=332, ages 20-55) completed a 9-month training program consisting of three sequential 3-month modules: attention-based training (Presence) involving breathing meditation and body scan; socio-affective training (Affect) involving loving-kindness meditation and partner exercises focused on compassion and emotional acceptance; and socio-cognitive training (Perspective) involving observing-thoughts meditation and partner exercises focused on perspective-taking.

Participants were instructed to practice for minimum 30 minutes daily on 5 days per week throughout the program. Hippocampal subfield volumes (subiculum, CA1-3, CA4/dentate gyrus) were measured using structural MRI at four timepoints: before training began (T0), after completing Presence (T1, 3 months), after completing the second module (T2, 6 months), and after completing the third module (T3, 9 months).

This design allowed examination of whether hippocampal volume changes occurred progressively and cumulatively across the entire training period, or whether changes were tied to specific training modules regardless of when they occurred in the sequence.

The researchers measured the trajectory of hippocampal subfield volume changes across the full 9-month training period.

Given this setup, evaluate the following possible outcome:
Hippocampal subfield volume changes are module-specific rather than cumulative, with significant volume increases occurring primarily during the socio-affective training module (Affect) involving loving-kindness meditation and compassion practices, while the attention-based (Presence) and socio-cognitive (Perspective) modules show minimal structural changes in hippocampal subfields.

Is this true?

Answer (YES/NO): YES